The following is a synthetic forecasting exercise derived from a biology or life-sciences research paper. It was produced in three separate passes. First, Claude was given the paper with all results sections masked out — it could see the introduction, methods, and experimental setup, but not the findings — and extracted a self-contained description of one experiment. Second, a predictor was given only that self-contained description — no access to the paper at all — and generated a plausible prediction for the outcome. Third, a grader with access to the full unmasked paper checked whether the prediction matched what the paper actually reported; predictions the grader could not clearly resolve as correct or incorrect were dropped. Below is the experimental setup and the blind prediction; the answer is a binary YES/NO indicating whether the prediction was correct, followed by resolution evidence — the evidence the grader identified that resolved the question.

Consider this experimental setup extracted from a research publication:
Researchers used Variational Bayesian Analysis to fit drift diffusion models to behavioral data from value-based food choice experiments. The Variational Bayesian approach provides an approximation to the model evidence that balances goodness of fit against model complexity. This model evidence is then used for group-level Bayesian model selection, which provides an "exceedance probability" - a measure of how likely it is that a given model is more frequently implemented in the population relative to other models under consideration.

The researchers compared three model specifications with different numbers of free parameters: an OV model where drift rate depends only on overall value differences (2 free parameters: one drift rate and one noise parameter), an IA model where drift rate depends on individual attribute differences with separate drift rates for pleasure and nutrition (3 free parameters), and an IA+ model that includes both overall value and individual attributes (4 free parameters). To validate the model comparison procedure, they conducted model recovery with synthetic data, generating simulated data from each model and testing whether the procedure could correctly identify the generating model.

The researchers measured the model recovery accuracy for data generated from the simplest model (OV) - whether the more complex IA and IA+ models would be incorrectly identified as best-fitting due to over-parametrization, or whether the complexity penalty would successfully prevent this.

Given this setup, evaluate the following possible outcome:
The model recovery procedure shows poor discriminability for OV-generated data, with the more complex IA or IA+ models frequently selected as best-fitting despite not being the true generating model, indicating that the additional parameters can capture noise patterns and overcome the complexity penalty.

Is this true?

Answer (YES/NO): NO